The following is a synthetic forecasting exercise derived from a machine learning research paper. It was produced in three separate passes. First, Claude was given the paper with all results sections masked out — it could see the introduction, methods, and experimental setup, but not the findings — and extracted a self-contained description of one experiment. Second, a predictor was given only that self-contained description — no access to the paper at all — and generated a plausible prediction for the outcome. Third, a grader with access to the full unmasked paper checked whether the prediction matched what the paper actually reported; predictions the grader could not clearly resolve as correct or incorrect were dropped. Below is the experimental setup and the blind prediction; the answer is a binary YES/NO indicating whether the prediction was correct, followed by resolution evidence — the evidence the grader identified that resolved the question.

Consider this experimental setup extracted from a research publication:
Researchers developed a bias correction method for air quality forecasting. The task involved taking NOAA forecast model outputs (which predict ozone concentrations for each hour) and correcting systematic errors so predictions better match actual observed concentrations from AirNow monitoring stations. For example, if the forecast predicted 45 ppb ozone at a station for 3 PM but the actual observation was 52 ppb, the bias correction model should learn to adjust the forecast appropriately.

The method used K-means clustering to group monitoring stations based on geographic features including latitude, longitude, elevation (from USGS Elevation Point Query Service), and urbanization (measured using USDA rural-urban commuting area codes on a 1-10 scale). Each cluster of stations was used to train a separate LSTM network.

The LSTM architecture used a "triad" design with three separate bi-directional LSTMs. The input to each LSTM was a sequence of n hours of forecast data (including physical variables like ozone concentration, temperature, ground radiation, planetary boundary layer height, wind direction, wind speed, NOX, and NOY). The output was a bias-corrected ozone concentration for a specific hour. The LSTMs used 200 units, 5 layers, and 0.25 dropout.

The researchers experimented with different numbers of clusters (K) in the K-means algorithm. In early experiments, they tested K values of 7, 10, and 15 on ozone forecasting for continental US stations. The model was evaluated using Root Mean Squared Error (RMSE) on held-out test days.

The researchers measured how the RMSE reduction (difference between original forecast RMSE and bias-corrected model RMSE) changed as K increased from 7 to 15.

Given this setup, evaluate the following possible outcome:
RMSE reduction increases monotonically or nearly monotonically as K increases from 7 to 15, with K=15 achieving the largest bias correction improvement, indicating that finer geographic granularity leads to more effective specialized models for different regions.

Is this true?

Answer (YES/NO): YES